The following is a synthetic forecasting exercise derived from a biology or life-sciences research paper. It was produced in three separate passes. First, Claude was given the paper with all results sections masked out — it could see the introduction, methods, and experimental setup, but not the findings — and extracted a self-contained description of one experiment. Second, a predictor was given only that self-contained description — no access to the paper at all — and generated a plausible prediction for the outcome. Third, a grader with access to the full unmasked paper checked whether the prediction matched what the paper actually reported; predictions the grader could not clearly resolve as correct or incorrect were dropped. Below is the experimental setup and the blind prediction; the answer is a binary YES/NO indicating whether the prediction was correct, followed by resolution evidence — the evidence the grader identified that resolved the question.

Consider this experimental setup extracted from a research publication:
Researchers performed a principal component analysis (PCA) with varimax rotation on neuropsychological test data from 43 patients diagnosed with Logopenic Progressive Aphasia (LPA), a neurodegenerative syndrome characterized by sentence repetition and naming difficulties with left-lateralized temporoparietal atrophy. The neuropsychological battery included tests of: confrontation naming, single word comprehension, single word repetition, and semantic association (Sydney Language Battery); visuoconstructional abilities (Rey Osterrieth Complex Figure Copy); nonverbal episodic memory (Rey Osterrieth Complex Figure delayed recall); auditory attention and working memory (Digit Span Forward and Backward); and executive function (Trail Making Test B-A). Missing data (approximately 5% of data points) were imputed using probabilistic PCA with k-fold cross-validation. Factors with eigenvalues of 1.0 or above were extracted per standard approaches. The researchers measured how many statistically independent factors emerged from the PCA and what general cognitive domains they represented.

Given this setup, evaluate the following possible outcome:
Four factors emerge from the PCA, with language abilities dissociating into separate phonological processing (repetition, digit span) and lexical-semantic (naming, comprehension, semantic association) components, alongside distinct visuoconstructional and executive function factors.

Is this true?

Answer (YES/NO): NO